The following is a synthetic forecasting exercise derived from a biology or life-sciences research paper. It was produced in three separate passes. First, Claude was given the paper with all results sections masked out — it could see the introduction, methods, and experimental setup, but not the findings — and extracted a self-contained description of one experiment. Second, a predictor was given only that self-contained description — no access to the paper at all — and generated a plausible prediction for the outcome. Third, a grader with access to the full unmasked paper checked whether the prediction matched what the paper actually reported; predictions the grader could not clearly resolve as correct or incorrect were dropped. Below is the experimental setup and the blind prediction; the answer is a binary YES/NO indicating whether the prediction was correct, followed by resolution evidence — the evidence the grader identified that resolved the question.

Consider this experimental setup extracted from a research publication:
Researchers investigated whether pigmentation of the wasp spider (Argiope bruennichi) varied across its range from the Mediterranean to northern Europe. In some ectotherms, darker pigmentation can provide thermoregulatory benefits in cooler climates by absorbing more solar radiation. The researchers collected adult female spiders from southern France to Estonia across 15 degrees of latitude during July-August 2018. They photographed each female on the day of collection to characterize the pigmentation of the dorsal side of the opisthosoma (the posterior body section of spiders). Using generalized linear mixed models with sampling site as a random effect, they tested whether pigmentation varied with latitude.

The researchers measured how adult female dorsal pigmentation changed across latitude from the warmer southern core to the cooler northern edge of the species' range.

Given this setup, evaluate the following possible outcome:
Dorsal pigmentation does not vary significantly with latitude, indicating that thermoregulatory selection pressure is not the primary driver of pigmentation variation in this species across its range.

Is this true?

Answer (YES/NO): YES